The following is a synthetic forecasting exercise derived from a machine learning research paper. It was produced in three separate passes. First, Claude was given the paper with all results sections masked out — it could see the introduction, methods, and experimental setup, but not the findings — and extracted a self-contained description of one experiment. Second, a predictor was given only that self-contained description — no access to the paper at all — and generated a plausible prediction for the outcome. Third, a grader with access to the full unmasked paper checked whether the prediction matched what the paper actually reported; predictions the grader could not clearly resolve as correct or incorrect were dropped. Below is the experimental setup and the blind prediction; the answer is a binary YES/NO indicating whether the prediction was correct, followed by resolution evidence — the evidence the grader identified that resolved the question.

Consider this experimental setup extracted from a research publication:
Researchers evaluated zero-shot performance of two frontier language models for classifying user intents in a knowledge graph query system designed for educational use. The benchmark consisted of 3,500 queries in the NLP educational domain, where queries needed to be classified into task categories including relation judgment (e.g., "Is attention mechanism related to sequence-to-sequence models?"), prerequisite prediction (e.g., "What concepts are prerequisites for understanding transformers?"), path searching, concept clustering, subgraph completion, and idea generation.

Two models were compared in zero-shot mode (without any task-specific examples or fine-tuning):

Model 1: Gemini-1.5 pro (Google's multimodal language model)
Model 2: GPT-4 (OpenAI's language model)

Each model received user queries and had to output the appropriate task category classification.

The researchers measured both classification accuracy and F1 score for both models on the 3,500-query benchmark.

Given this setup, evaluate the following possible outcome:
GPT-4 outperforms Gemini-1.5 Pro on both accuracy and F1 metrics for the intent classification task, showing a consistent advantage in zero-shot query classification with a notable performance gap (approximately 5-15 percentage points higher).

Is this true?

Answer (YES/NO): NO